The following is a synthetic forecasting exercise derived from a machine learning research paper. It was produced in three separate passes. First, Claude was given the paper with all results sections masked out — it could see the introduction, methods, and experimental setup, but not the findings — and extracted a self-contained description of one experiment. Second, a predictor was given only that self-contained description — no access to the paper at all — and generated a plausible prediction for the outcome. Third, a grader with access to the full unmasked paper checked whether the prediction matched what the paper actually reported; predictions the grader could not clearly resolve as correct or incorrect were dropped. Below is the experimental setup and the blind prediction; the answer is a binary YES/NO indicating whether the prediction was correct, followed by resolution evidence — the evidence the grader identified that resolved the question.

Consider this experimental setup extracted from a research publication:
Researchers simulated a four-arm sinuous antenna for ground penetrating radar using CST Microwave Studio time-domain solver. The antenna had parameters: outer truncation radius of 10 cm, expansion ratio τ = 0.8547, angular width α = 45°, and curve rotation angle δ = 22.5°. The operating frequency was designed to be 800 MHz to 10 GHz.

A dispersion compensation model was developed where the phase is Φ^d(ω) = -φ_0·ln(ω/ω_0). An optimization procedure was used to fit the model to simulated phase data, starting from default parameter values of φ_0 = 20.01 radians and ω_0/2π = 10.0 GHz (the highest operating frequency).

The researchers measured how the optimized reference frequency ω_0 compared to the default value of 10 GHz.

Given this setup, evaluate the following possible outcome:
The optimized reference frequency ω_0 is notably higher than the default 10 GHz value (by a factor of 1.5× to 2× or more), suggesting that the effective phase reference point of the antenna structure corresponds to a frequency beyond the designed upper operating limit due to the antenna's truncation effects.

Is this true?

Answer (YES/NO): NO